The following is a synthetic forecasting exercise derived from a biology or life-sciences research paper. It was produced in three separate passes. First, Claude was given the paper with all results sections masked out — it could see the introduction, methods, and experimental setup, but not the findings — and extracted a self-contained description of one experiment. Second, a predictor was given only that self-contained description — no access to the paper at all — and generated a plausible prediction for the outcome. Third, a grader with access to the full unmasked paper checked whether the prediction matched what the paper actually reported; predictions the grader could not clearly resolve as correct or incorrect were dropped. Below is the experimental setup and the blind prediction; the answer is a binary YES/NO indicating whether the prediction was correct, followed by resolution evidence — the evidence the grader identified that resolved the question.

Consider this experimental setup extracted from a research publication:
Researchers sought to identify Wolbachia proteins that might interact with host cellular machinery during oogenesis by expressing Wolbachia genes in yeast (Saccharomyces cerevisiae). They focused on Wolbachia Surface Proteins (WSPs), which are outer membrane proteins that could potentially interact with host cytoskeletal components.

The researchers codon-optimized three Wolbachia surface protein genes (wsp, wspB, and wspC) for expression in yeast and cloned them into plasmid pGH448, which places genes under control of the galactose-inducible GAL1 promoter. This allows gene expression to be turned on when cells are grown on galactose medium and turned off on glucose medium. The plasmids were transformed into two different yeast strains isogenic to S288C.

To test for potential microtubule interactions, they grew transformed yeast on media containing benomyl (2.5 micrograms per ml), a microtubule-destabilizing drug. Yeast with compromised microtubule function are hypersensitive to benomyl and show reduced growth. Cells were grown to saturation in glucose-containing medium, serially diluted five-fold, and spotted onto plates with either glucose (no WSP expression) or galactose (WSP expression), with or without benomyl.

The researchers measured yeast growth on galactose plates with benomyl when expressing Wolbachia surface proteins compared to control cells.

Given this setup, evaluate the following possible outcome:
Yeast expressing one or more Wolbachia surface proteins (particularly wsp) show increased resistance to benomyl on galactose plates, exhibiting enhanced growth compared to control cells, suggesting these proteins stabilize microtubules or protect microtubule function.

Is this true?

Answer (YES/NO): NO